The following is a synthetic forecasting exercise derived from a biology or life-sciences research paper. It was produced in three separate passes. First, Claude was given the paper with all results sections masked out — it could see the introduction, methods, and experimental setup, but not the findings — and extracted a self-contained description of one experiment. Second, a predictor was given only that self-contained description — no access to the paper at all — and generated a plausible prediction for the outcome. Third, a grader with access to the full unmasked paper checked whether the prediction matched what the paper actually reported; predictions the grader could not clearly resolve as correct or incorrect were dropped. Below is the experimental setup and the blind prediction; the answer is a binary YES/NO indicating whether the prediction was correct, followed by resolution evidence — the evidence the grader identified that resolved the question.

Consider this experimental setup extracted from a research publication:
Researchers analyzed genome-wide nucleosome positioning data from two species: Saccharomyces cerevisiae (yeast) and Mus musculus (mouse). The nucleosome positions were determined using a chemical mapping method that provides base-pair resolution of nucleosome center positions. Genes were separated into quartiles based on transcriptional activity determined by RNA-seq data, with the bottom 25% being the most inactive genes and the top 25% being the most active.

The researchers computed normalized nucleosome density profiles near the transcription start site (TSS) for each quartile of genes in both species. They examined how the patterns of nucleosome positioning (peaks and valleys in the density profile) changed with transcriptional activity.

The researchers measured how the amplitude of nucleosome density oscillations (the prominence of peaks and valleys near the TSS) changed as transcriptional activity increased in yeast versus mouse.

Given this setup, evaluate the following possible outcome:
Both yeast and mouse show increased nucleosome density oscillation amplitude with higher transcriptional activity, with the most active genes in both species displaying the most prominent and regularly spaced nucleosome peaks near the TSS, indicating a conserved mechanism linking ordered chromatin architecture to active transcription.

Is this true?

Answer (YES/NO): NO